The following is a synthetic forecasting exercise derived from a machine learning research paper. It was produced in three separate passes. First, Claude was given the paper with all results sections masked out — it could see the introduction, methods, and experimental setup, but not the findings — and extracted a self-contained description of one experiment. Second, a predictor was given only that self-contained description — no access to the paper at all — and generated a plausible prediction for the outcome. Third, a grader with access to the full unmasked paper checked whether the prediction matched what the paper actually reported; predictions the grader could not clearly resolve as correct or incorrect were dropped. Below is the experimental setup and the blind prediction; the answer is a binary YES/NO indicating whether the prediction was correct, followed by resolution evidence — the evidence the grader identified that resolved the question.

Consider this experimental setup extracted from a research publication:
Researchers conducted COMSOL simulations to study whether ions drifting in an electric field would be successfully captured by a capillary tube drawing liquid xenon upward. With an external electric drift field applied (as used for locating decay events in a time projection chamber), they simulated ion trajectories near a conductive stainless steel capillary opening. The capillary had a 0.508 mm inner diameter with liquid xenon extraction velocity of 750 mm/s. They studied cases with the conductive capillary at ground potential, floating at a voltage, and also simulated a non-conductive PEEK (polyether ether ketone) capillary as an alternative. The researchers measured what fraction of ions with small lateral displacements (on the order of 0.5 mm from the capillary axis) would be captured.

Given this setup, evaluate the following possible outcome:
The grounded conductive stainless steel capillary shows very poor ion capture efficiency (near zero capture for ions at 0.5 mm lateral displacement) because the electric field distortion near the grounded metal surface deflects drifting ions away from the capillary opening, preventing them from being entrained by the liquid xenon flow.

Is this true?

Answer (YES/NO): NO